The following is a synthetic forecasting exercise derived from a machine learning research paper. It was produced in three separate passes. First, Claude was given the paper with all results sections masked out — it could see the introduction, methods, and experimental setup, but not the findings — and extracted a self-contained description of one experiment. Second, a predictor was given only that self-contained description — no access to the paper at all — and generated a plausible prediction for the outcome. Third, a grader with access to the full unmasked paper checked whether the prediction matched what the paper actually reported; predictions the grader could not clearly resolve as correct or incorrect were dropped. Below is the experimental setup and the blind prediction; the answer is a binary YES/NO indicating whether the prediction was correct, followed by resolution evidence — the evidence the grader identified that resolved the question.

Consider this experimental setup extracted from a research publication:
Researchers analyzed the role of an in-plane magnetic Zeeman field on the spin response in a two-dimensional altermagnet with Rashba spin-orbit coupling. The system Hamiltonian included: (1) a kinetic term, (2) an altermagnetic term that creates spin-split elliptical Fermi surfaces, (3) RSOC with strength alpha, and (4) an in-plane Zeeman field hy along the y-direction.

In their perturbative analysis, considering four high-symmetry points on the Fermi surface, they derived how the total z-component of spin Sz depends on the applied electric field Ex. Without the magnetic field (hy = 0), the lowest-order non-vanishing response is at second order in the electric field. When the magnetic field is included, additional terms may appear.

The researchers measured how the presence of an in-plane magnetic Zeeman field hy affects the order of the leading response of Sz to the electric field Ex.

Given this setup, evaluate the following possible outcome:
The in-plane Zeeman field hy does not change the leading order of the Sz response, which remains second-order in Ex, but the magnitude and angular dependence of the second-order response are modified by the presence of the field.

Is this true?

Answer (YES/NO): NO